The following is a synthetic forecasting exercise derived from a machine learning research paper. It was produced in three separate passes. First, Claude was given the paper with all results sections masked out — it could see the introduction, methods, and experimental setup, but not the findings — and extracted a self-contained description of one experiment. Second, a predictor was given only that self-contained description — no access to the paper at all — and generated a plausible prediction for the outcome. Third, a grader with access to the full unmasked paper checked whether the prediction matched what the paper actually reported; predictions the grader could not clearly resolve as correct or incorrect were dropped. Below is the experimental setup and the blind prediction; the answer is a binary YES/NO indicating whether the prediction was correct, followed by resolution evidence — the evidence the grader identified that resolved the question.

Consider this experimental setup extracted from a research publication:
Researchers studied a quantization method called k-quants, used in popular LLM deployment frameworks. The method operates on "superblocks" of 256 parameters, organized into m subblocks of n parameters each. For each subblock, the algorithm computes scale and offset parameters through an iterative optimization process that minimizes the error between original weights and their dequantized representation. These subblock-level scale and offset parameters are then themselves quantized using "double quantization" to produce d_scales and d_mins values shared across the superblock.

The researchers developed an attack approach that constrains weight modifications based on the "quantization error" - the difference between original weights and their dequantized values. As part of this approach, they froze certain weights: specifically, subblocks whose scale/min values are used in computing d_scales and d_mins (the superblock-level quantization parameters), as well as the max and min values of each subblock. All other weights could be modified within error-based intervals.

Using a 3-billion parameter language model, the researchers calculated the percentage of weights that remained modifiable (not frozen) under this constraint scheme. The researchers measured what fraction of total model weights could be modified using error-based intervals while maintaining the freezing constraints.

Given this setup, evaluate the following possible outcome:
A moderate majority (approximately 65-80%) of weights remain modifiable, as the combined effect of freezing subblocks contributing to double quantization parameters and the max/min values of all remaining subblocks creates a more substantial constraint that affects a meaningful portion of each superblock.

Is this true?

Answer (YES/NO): NO